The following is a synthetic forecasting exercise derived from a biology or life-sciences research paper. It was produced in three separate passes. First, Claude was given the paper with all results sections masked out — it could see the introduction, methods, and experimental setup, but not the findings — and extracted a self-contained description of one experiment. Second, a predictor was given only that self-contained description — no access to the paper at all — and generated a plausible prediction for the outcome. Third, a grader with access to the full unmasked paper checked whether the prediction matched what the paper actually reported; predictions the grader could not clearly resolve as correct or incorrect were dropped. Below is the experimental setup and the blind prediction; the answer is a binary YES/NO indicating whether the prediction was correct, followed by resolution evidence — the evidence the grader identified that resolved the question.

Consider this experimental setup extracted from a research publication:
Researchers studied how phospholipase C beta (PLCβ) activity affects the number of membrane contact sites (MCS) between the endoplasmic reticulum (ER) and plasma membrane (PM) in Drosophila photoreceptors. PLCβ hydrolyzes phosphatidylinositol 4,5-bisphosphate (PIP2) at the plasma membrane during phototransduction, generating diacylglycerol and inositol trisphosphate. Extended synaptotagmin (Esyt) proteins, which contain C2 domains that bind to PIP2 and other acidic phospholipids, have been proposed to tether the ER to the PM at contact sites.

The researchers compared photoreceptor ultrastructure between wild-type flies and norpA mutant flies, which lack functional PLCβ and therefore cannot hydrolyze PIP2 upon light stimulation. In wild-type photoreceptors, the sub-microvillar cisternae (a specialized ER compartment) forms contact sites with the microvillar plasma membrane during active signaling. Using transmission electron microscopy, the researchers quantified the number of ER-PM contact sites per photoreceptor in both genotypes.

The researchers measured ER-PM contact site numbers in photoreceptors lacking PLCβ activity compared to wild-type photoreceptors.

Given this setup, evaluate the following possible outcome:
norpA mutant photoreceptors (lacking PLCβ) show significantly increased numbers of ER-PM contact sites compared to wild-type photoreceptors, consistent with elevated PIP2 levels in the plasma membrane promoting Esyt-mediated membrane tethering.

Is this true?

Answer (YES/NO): NO